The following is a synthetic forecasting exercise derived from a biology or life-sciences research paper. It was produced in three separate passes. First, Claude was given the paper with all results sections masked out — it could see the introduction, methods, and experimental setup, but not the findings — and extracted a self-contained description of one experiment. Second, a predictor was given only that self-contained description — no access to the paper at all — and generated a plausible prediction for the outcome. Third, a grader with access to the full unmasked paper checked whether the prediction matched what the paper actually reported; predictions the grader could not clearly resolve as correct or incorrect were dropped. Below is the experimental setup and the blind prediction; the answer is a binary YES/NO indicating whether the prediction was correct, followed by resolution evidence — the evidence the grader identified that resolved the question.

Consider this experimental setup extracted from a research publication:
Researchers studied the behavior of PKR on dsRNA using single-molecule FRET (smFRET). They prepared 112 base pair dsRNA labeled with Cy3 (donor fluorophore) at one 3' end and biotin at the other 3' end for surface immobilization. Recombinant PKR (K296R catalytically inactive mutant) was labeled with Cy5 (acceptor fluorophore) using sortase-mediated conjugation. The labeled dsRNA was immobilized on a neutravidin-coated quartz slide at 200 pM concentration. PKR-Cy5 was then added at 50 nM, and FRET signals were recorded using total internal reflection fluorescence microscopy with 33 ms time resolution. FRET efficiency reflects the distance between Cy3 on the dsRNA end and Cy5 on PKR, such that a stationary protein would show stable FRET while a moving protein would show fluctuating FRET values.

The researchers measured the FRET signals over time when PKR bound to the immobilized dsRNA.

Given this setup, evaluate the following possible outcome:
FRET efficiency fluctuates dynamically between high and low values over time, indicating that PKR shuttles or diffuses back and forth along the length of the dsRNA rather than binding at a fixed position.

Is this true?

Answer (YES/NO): YES